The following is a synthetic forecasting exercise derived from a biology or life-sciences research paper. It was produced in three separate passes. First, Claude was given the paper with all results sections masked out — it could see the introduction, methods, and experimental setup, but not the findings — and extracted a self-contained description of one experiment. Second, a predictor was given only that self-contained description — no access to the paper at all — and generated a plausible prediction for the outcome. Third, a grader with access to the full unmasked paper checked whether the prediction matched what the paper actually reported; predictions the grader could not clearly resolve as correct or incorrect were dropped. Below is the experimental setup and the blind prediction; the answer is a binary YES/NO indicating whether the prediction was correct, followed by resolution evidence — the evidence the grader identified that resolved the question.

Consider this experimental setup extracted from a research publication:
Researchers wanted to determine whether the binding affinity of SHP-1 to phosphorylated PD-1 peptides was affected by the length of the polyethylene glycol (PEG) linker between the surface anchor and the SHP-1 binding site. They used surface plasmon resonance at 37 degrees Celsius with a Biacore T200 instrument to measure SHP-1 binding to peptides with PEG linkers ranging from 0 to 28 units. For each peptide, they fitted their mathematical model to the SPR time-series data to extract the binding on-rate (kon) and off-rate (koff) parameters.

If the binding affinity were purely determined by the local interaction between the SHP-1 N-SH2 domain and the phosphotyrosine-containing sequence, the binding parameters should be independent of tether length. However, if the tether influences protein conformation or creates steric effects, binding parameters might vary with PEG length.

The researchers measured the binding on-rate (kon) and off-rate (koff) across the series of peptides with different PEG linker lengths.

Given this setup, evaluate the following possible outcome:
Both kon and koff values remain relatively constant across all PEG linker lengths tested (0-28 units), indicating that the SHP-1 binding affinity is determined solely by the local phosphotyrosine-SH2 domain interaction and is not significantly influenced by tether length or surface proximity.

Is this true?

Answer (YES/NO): NO